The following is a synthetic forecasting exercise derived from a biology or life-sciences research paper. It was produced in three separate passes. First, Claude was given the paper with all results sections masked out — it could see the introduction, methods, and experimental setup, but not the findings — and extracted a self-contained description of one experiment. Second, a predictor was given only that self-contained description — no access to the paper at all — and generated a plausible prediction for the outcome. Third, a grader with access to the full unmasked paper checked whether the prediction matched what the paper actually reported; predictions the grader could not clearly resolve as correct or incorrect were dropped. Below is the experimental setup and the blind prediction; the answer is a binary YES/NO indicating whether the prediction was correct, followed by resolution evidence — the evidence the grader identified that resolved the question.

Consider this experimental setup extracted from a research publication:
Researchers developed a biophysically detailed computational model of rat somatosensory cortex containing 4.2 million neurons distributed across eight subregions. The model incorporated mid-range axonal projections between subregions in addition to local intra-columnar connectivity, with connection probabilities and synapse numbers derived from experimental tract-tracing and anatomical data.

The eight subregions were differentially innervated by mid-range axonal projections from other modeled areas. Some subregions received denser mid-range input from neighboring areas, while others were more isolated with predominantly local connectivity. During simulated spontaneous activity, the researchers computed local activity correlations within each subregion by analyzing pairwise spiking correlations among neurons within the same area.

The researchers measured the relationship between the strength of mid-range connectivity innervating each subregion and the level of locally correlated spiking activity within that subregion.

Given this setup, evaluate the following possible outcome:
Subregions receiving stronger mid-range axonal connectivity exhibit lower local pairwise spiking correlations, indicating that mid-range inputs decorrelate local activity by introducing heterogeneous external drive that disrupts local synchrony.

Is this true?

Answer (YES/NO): NO